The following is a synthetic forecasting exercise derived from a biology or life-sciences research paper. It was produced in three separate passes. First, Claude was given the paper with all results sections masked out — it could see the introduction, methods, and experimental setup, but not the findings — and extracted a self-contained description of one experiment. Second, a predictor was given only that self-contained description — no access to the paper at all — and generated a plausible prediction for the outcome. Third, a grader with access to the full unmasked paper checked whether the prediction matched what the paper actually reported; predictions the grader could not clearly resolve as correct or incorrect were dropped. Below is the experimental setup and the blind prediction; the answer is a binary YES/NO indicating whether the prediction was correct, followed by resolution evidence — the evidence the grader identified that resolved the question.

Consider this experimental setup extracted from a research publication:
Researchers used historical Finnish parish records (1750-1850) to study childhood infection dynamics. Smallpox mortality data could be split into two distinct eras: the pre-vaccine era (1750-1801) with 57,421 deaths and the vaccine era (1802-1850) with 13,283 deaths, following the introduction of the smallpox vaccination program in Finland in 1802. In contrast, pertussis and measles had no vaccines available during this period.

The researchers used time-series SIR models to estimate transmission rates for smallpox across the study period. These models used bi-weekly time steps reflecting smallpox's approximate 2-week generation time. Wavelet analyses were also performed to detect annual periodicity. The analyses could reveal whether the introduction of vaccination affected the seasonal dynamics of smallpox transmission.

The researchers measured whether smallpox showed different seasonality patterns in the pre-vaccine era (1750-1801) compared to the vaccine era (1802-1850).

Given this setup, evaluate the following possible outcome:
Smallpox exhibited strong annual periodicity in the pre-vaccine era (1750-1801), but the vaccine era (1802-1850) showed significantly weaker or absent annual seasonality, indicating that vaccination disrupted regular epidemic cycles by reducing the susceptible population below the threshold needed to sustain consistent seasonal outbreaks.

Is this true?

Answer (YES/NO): NO